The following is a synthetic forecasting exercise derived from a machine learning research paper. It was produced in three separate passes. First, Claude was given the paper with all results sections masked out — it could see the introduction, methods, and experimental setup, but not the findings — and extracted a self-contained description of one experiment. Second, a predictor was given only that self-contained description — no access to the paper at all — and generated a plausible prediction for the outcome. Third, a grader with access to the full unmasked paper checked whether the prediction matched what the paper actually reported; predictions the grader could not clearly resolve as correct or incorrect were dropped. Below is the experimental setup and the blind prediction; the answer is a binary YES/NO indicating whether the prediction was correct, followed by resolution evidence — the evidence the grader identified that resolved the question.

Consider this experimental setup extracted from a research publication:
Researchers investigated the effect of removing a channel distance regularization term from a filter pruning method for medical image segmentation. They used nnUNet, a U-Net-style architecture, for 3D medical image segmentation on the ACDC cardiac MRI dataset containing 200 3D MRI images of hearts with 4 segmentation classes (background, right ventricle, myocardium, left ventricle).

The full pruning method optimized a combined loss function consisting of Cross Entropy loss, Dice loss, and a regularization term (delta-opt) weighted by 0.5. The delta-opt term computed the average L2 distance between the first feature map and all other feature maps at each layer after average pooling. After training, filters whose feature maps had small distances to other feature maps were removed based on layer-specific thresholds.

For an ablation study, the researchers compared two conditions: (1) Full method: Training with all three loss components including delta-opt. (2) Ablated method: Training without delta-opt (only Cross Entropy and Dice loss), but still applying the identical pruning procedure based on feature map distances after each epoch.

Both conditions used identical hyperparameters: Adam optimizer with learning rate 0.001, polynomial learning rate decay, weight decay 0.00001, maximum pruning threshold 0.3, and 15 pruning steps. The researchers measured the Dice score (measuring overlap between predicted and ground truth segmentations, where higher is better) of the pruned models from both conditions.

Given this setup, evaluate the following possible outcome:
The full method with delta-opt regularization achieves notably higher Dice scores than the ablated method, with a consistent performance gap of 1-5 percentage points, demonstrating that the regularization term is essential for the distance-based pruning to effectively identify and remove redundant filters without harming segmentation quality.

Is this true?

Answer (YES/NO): NO